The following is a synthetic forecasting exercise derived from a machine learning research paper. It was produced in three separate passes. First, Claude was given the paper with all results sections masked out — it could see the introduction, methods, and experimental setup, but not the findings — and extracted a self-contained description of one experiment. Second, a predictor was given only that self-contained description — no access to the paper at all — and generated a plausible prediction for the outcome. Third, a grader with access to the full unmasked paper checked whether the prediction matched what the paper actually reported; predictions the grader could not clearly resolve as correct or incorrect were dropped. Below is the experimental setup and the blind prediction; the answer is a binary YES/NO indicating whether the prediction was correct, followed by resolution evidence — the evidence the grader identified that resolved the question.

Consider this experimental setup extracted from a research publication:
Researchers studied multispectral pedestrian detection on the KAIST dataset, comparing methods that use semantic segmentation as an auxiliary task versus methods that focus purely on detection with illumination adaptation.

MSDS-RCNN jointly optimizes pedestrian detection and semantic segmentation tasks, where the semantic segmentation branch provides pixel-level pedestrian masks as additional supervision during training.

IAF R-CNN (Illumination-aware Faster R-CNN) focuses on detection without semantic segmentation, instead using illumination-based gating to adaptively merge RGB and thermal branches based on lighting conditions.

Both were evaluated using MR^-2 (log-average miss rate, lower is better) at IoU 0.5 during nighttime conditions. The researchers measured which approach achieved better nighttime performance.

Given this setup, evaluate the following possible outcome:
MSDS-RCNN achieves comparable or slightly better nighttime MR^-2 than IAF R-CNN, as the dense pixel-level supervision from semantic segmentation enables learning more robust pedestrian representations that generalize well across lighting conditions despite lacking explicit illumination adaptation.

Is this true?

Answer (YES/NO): NO